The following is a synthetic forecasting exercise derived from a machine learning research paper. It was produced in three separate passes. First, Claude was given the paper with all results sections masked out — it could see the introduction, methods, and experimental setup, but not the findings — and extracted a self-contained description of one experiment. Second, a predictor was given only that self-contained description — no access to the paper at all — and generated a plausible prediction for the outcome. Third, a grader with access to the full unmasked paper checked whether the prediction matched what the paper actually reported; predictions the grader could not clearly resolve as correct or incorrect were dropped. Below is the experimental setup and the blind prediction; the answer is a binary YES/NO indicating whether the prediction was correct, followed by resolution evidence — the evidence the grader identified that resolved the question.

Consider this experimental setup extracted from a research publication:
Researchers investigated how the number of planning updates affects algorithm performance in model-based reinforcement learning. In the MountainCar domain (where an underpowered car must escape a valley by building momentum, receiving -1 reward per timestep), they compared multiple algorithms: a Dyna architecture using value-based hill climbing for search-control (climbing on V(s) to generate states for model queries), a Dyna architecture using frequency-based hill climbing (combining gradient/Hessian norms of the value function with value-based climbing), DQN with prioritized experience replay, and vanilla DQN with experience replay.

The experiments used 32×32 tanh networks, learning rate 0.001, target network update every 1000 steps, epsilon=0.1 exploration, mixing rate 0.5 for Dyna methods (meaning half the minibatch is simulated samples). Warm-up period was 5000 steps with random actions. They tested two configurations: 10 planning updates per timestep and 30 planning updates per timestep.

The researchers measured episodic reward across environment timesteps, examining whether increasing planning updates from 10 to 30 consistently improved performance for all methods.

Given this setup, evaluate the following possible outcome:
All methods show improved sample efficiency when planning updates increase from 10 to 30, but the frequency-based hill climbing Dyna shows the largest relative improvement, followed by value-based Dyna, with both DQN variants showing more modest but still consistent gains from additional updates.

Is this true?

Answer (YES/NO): NO